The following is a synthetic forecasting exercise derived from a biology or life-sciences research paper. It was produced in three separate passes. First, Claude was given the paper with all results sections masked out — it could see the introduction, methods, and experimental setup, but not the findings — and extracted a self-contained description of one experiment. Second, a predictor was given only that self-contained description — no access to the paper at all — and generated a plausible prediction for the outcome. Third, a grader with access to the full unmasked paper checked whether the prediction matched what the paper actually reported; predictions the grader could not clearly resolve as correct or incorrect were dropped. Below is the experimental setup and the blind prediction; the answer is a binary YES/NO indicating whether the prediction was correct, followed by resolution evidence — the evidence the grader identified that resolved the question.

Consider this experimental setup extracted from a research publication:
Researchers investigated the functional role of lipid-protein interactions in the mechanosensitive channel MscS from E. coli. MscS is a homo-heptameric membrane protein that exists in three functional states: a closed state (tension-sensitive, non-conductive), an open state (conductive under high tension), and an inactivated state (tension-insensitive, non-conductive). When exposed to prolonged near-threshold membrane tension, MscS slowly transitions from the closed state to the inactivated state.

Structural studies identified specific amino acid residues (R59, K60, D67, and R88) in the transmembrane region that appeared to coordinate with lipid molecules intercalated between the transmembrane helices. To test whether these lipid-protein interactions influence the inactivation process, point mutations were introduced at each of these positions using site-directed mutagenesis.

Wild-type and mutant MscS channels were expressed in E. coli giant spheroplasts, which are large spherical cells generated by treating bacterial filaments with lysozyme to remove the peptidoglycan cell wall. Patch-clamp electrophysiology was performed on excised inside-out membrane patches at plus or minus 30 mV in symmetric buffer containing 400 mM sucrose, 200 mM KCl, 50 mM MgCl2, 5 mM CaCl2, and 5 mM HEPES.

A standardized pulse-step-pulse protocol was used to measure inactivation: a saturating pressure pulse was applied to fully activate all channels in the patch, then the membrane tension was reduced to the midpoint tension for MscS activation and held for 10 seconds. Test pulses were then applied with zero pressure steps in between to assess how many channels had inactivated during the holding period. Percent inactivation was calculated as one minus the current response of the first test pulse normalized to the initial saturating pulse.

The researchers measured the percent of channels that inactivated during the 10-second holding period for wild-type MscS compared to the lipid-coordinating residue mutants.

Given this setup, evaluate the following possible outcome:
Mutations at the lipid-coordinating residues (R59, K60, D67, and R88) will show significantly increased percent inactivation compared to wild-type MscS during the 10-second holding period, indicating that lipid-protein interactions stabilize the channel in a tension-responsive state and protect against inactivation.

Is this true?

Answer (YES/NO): NO